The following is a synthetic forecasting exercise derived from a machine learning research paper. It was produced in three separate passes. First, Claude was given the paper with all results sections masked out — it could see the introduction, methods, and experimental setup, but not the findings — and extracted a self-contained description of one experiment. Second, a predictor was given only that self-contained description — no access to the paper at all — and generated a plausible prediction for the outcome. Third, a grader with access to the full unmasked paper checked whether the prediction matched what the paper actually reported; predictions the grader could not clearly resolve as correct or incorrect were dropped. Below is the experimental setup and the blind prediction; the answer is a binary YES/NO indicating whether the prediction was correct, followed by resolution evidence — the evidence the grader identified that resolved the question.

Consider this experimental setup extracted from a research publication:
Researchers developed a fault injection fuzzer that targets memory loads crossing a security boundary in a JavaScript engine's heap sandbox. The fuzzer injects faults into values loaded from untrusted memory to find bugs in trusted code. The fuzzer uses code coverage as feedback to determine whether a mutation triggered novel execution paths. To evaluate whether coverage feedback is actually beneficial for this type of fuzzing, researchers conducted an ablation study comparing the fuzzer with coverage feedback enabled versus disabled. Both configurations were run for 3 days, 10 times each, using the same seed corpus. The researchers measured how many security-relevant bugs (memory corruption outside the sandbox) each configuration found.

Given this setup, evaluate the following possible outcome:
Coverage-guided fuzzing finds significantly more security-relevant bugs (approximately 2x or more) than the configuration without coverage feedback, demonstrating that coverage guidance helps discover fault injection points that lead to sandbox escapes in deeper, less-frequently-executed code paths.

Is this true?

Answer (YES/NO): YES